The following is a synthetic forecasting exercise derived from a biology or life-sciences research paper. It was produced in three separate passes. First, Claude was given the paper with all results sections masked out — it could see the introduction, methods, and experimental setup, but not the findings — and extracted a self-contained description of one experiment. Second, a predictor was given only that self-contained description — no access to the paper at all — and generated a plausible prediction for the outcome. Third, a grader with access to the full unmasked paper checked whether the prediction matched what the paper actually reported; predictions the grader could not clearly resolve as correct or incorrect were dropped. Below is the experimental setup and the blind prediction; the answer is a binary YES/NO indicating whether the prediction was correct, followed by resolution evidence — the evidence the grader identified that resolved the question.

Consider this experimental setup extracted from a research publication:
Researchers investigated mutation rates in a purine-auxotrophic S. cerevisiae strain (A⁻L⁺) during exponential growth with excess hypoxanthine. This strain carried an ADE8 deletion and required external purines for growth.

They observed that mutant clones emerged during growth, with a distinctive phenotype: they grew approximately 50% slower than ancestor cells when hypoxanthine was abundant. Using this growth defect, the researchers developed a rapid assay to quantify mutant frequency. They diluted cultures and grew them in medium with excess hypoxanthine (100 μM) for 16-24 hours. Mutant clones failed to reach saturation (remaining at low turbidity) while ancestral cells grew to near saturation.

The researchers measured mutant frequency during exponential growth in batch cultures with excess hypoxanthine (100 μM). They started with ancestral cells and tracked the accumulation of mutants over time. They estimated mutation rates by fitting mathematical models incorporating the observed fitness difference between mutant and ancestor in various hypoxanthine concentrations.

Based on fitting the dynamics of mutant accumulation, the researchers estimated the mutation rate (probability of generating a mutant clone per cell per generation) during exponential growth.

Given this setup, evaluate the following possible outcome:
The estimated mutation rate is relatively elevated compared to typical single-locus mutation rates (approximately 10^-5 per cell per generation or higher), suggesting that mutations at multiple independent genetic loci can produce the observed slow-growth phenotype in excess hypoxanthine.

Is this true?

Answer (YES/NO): NO